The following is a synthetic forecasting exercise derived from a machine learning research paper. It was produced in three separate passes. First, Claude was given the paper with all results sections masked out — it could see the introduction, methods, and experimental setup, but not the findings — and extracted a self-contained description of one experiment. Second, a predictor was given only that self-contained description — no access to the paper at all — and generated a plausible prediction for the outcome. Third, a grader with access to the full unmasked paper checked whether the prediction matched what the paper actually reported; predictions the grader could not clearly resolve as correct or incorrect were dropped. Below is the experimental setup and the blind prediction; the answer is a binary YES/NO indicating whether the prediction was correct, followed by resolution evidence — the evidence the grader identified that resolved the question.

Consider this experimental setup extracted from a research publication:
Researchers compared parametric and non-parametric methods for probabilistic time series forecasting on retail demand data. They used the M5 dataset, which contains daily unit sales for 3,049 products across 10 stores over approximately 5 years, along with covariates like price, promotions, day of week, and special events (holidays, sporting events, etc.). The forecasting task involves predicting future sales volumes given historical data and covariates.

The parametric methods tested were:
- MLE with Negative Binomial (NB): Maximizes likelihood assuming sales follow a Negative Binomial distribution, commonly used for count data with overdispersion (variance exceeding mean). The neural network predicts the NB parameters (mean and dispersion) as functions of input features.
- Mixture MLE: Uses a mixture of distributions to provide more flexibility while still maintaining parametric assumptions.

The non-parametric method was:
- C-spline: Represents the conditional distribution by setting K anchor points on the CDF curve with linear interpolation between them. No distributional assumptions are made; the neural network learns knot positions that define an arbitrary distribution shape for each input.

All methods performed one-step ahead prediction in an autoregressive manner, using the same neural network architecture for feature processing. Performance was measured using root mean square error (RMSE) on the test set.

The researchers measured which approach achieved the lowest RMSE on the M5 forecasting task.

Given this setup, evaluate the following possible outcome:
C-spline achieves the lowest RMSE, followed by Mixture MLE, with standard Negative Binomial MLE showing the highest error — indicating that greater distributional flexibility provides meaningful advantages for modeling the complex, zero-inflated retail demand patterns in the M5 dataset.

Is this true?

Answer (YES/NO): YES